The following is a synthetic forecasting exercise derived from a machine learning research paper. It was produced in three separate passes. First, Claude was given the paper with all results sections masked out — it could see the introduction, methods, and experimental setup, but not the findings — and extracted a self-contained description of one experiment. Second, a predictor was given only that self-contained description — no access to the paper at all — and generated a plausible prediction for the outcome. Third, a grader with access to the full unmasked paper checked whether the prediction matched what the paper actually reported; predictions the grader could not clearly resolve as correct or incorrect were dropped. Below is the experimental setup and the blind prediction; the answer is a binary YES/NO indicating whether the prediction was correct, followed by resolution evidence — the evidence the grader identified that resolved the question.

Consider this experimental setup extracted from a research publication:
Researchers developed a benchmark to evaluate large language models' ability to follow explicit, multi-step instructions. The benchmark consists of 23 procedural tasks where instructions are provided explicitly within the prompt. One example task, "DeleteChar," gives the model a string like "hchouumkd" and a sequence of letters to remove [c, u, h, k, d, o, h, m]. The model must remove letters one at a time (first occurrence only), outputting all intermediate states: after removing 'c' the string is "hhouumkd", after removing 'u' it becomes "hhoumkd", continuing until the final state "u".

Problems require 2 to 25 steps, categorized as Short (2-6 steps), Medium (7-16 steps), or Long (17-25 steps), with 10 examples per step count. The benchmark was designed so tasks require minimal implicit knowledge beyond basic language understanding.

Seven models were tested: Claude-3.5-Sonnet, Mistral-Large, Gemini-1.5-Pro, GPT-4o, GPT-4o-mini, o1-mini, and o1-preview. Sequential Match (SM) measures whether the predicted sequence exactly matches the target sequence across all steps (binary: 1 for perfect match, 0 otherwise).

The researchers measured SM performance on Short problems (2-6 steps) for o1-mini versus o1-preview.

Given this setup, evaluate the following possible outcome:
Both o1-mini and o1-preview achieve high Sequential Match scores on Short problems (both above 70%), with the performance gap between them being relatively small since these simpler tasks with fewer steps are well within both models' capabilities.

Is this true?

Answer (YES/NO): NO